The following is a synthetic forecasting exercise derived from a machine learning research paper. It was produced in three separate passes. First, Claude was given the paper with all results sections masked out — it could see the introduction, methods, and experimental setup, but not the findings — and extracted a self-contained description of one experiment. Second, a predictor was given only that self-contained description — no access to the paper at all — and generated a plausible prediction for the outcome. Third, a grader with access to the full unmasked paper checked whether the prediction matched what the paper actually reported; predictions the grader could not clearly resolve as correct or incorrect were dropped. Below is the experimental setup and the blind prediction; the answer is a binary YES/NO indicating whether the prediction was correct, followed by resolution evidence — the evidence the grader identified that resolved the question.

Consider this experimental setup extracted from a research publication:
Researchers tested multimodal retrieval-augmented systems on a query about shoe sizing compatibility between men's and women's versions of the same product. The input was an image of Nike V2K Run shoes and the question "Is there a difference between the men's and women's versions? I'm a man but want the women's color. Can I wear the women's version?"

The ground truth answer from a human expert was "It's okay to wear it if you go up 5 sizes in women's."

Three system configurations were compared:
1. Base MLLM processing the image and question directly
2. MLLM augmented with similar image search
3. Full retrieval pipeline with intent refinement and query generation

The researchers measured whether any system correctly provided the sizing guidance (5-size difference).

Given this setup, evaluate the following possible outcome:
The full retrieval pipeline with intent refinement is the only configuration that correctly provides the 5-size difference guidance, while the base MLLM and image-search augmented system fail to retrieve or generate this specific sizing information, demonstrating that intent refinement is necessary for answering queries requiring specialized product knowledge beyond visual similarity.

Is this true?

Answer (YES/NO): NO